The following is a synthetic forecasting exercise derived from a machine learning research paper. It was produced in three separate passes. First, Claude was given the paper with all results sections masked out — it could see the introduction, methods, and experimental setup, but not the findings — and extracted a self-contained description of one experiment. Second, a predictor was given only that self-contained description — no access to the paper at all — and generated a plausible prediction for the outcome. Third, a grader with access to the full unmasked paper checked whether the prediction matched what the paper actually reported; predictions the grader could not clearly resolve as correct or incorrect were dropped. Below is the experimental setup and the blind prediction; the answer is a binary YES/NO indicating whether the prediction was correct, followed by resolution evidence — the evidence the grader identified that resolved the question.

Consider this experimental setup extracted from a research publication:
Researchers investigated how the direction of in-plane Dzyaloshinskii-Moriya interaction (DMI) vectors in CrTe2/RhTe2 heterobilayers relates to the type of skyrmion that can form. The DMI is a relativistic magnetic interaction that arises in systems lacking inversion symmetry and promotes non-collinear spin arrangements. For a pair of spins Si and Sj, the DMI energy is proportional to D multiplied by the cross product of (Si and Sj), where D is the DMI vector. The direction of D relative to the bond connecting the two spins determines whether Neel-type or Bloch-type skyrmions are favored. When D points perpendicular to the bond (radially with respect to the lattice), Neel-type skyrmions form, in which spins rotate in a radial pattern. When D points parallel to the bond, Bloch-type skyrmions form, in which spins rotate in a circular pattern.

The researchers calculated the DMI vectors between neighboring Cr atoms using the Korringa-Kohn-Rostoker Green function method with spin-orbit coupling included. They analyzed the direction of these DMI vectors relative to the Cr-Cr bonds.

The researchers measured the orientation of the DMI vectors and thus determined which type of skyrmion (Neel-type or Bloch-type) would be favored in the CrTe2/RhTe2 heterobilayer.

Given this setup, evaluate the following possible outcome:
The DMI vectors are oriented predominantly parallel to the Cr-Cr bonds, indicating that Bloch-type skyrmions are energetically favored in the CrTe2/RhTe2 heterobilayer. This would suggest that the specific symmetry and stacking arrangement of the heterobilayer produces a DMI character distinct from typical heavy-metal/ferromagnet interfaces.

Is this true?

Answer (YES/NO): NO